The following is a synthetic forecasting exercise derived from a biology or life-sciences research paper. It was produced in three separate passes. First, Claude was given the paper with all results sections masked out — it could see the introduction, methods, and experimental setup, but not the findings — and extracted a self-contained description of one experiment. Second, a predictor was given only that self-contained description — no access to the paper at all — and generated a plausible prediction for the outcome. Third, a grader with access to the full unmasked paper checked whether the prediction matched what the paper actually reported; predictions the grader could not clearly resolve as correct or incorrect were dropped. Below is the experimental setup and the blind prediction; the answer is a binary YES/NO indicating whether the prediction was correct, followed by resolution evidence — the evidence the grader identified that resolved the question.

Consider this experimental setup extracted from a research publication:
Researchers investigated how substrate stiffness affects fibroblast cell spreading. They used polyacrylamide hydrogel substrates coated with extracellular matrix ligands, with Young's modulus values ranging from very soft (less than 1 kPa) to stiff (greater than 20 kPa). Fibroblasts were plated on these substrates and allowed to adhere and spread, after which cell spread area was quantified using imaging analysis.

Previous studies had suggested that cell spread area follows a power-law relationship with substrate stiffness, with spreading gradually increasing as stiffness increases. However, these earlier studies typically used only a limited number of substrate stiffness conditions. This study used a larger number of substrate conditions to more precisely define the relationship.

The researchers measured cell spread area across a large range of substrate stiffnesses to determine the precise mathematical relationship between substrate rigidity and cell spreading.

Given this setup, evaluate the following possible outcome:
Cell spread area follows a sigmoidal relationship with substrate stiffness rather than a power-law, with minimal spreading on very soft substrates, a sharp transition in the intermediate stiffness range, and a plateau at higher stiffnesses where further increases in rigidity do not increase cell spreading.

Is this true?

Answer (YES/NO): YES